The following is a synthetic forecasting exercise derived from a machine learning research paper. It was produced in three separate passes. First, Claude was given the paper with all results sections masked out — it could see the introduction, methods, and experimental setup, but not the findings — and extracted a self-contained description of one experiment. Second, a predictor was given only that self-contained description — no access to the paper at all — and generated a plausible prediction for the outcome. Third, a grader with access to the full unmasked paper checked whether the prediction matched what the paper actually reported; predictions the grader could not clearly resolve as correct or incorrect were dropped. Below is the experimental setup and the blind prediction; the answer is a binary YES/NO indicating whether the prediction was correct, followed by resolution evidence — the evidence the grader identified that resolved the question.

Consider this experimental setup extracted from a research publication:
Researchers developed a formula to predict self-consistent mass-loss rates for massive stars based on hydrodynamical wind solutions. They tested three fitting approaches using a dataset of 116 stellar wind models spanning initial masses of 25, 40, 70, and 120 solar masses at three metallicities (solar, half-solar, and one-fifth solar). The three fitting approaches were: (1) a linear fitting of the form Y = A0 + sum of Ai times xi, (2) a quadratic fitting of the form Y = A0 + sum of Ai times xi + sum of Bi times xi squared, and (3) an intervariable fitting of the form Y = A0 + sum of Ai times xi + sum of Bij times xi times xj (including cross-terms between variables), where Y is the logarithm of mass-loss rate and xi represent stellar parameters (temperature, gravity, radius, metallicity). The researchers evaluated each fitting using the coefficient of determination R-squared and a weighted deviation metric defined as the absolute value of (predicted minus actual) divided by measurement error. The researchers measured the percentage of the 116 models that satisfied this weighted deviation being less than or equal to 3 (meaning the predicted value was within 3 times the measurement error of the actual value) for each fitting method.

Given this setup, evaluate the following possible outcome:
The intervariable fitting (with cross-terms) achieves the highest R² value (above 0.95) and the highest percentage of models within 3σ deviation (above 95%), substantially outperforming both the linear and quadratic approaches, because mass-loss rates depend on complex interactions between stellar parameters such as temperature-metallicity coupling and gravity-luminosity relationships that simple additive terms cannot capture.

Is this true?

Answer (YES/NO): NO